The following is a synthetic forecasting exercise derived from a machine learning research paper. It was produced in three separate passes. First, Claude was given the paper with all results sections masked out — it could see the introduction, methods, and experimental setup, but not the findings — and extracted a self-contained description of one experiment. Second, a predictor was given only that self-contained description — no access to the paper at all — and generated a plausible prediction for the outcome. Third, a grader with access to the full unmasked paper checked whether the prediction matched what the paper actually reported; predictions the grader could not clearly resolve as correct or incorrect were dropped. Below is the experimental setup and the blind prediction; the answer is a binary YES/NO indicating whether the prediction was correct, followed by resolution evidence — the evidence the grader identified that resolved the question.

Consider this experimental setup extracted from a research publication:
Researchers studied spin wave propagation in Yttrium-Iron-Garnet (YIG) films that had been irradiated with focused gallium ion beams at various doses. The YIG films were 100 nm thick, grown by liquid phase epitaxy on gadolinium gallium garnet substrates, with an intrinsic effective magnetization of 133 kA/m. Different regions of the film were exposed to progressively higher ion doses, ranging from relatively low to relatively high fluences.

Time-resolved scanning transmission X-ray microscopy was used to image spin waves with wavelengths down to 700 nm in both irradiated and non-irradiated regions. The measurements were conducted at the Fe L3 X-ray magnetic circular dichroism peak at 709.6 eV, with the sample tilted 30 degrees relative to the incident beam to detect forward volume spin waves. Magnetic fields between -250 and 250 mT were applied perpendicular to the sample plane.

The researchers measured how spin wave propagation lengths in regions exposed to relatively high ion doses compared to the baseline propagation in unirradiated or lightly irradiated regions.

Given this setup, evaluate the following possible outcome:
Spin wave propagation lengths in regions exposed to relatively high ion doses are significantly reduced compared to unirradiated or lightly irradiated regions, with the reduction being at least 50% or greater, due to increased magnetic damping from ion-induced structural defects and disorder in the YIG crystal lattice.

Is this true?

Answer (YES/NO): NO